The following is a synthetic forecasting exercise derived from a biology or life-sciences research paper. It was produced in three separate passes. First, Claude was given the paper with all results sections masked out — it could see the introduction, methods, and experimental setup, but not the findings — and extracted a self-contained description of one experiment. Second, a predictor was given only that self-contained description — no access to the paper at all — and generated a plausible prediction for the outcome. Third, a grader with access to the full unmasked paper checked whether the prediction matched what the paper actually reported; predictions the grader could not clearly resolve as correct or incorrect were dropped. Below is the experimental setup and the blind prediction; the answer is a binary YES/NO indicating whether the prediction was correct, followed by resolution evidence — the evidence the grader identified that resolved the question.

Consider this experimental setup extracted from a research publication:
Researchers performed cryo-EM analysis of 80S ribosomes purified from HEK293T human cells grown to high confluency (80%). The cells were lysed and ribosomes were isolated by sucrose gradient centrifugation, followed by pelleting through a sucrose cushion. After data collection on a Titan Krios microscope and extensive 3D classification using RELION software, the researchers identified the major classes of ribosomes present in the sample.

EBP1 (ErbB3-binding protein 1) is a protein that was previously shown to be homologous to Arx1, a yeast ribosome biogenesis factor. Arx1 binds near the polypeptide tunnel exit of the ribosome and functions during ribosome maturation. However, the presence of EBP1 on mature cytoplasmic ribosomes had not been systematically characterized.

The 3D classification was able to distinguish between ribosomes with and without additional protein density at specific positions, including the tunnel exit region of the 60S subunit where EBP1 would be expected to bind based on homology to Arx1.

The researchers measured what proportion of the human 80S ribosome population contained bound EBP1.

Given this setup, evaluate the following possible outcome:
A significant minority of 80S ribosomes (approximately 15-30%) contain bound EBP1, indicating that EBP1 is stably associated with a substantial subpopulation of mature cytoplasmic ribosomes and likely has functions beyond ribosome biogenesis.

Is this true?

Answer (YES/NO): NO